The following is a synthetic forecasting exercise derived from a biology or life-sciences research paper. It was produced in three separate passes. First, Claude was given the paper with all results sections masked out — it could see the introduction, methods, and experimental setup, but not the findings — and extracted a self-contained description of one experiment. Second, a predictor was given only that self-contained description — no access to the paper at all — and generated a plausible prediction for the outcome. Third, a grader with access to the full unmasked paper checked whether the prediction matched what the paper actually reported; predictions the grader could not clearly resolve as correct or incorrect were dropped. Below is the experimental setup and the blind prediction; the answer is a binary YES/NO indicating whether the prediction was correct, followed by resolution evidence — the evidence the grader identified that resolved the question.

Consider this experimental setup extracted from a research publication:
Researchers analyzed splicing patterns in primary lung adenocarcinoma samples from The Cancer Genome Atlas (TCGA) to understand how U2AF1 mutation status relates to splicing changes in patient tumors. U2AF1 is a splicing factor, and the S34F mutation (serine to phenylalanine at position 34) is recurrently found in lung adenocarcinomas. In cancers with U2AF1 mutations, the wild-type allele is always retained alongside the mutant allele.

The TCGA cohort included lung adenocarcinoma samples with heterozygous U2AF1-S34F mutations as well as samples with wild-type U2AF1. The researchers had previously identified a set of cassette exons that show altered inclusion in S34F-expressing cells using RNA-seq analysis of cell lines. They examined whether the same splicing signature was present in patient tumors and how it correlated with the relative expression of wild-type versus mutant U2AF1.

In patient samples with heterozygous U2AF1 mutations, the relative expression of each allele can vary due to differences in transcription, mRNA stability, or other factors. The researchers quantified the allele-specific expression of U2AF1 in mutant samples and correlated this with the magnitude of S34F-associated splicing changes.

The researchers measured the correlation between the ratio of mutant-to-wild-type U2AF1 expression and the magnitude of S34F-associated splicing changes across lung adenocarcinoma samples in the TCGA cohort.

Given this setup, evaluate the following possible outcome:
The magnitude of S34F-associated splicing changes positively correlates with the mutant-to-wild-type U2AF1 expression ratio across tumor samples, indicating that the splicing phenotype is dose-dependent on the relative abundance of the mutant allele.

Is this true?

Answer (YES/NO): YES